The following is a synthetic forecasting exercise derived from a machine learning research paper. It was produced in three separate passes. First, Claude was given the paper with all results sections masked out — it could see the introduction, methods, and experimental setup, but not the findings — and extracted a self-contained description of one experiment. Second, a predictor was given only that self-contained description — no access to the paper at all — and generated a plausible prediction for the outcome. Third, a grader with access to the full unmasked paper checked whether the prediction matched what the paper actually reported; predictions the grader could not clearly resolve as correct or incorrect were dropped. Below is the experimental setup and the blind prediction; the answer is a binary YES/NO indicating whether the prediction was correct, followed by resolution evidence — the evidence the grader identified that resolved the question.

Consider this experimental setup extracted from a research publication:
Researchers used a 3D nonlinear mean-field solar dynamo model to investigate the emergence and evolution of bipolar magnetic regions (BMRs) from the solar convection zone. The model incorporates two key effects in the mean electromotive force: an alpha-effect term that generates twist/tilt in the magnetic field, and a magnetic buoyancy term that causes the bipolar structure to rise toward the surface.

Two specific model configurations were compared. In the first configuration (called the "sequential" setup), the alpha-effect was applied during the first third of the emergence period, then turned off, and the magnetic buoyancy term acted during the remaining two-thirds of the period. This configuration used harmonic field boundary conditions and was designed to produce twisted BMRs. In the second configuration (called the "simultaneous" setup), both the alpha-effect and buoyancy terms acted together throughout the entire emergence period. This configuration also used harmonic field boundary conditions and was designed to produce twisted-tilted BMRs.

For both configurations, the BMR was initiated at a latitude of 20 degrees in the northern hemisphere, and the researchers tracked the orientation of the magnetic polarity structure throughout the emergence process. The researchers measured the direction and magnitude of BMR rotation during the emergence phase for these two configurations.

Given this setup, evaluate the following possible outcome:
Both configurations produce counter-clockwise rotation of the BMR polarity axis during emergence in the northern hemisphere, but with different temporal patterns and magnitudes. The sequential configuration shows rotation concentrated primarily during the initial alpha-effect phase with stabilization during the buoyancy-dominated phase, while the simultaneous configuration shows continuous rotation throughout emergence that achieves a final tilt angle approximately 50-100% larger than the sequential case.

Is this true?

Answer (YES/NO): NO